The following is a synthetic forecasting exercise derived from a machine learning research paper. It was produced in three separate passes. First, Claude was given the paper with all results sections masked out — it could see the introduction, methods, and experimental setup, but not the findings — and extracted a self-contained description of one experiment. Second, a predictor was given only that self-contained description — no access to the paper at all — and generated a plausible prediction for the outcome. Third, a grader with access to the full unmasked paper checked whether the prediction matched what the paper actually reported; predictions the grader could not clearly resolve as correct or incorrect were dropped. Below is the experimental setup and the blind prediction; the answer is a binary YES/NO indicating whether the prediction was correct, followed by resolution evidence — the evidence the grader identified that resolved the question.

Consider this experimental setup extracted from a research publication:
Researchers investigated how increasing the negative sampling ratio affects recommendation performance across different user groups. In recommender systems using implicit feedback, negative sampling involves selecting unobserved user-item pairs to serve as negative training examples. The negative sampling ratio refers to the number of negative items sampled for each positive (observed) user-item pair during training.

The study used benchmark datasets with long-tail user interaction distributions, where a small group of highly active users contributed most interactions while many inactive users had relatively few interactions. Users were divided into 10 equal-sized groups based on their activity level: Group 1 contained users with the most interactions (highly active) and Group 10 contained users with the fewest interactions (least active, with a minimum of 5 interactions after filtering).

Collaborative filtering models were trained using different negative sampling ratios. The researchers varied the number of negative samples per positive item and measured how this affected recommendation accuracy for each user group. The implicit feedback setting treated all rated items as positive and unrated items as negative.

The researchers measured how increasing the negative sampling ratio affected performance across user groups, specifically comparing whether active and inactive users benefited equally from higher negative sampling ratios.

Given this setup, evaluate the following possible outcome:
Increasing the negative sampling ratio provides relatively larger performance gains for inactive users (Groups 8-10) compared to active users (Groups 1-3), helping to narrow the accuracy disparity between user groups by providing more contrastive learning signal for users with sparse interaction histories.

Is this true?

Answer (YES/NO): NO